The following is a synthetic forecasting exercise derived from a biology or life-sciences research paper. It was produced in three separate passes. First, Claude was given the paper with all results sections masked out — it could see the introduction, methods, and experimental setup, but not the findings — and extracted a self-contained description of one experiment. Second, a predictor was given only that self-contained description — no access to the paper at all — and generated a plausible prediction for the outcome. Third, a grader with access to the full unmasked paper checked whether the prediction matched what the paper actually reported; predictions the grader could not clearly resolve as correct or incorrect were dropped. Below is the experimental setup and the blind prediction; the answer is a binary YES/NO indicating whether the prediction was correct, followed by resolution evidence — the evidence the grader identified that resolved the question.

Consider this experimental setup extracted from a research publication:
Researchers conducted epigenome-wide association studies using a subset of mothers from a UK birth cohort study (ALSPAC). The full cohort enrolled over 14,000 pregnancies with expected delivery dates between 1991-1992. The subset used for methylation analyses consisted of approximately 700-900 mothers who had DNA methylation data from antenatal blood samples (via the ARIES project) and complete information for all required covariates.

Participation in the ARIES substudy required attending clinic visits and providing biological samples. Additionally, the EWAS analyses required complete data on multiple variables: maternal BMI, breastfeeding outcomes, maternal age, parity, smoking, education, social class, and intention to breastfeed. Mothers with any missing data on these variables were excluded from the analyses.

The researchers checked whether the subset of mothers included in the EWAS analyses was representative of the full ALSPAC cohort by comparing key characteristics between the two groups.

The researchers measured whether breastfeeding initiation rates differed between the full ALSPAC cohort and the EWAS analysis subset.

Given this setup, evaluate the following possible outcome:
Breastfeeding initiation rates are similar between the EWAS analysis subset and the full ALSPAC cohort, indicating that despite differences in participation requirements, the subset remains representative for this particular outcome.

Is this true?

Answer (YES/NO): NO